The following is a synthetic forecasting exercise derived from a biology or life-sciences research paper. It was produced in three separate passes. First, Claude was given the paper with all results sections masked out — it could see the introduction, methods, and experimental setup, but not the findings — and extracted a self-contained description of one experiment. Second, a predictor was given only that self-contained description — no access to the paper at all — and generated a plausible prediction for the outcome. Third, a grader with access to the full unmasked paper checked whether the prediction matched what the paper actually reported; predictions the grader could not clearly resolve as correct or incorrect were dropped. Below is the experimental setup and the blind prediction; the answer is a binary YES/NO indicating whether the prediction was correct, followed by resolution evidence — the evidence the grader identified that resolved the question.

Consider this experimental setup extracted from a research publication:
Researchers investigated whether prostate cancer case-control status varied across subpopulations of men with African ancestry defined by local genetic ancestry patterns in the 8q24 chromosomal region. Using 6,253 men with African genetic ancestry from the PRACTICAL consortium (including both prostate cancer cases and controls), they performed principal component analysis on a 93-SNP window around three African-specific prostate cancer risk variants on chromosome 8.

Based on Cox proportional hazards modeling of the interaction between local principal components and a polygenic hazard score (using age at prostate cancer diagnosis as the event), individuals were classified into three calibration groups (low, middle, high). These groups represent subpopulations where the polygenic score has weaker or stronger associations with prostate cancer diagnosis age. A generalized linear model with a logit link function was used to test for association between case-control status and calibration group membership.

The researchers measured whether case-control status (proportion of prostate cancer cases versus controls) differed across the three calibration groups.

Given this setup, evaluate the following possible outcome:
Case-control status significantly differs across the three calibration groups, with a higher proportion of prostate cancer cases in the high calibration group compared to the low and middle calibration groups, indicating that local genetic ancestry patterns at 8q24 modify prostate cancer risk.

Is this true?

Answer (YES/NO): NO